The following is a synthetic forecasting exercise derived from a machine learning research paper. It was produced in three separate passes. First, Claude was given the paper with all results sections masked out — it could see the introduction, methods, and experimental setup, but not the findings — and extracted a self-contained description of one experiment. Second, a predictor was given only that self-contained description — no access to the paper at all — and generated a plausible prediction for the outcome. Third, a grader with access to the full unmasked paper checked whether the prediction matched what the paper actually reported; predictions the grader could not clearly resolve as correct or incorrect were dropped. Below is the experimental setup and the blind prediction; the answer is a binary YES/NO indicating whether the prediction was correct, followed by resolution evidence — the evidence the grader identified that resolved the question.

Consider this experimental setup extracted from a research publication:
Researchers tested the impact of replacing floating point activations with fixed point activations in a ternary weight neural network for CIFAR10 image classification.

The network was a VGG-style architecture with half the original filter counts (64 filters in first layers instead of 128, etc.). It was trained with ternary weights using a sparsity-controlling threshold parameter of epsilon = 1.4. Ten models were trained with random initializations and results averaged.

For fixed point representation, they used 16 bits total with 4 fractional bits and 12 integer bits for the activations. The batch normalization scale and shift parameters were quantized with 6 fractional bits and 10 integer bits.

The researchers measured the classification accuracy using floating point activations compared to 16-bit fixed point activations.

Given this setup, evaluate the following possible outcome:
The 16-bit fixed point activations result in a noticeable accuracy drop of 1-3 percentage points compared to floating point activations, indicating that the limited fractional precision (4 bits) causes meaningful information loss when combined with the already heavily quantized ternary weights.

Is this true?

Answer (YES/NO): NO